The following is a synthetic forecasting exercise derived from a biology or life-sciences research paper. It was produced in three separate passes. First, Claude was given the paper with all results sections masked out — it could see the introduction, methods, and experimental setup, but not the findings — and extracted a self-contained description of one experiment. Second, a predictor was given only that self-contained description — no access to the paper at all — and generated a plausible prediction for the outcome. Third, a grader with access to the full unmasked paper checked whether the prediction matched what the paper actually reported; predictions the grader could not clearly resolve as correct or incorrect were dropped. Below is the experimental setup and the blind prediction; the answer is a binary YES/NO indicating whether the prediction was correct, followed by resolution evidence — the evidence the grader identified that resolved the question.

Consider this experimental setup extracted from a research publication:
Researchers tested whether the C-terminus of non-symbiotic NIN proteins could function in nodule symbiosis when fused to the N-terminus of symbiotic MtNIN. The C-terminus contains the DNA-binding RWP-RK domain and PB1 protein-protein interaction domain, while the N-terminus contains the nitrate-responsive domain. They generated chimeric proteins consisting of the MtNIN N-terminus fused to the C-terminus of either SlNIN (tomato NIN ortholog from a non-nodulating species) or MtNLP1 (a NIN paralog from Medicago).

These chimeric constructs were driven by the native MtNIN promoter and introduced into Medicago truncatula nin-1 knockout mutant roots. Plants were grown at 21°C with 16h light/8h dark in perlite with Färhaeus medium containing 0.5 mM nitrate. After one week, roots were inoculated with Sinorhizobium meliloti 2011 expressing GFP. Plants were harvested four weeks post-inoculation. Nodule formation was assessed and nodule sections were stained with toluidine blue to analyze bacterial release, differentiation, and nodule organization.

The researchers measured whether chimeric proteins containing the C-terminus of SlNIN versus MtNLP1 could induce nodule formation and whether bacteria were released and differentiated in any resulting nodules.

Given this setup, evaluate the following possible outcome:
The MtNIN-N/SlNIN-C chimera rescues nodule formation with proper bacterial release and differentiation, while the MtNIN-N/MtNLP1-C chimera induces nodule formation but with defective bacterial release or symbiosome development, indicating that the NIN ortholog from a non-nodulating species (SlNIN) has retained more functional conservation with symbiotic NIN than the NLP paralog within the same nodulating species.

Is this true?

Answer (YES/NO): NO